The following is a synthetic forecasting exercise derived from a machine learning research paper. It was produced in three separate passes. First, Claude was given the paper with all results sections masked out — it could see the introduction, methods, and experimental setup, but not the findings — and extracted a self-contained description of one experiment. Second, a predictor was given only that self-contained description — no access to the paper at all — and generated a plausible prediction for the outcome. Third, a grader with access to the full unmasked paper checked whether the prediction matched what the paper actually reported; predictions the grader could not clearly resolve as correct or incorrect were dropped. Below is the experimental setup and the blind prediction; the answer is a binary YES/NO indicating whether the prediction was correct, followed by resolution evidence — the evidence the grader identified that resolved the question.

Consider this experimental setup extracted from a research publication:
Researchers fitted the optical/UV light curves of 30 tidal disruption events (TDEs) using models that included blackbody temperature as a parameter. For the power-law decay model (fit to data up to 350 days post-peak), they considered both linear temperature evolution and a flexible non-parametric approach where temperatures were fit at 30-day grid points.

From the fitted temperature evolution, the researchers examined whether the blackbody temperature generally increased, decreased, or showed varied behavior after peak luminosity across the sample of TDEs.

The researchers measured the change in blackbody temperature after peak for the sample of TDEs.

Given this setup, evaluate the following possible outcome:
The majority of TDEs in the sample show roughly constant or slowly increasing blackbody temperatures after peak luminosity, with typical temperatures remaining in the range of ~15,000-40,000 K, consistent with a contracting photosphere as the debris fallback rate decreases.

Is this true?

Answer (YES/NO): NO